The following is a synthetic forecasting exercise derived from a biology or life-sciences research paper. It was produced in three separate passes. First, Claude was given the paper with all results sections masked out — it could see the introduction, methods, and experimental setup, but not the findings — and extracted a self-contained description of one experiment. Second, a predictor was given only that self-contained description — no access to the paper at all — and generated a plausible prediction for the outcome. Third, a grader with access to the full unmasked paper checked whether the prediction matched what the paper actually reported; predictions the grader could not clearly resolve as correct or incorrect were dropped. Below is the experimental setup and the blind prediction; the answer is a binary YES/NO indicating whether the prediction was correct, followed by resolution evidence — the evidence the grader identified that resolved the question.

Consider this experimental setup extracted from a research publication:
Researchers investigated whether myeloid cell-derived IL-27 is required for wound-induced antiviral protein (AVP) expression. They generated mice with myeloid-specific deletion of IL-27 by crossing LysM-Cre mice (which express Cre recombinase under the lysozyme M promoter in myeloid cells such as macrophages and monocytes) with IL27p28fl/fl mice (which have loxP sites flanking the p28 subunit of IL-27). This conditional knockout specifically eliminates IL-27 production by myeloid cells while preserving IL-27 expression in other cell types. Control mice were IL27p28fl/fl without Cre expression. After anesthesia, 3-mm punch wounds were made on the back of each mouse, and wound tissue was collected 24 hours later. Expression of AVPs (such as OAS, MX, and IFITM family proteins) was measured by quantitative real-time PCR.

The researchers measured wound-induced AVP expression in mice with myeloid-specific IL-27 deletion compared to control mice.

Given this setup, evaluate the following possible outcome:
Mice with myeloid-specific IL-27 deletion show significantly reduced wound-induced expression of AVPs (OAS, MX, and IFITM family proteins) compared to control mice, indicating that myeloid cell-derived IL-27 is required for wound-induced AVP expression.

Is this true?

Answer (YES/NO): YES